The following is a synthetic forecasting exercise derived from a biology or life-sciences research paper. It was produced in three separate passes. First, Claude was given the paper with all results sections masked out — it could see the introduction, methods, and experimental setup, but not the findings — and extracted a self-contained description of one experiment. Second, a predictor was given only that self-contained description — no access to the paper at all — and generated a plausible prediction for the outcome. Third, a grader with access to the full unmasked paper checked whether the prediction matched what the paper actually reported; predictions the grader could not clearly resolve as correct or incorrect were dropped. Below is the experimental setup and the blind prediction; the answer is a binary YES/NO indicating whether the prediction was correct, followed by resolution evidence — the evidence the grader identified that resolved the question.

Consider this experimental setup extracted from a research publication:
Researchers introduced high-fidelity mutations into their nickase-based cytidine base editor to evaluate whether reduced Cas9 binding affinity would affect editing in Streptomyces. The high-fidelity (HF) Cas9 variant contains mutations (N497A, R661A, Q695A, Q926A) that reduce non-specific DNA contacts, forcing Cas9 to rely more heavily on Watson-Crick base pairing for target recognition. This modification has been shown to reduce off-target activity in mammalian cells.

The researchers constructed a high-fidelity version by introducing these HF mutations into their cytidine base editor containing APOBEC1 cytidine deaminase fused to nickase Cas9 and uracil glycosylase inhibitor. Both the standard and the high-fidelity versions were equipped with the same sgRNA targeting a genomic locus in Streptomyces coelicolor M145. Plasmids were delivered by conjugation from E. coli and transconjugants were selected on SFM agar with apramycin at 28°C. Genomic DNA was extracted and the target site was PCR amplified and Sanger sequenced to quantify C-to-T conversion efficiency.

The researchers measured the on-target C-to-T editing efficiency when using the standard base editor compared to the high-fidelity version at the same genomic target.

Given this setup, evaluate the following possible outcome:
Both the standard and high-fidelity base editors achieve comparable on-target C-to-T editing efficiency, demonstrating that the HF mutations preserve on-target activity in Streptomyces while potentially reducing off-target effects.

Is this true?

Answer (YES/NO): YES